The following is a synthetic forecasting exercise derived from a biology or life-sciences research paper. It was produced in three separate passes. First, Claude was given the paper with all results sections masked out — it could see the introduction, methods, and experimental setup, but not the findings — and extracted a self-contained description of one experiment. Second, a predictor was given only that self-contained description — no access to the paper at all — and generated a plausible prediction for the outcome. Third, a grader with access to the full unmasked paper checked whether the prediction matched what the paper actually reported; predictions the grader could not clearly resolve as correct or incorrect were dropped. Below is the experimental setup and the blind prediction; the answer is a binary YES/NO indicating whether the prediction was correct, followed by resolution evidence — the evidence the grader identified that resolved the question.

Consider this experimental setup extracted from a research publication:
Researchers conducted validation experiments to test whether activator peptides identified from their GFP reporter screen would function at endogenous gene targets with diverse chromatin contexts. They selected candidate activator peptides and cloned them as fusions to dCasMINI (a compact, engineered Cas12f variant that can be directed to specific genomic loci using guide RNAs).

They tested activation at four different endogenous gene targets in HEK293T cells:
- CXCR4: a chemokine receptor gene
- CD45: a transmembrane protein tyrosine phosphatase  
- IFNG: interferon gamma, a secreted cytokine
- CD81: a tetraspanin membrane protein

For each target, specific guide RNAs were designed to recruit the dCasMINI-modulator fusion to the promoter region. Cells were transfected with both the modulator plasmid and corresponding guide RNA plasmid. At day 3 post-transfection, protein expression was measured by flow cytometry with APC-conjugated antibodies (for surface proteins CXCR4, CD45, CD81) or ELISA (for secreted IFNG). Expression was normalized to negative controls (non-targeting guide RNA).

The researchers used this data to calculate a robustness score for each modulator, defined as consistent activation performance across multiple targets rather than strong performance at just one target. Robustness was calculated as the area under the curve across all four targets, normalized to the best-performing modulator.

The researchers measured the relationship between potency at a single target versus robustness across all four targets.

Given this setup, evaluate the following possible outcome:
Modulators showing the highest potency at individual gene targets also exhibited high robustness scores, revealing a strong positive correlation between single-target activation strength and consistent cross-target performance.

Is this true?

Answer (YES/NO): NO